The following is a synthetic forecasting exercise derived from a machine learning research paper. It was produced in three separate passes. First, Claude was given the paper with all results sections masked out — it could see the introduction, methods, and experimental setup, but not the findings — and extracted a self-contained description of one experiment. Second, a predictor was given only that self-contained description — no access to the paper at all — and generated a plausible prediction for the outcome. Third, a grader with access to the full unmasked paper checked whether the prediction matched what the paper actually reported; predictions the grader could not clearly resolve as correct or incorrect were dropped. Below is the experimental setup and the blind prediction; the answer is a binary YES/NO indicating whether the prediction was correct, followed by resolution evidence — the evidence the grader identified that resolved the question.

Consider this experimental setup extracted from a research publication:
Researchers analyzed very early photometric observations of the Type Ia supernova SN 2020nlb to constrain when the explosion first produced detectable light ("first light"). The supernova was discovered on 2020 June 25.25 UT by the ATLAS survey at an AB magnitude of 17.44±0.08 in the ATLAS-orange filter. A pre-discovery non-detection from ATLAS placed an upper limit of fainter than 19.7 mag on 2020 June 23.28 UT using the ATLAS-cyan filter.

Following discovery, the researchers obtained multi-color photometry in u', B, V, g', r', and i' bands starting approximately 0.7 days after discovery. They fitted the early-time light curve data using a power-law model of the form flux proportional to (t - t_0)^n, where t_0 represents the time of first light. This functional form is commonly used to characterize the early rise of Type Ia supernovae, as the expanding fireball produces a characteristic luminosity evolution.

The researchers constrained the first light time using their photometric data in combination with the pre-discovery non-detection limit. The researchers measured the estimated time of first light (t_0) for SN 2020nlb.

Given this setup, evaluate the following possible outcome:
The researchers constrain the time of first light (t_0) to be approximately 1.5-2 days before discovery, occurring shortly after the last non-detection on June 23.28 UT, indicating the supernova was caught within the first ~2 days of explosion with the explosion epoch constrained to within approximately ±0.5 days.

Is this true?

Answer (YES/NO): NO